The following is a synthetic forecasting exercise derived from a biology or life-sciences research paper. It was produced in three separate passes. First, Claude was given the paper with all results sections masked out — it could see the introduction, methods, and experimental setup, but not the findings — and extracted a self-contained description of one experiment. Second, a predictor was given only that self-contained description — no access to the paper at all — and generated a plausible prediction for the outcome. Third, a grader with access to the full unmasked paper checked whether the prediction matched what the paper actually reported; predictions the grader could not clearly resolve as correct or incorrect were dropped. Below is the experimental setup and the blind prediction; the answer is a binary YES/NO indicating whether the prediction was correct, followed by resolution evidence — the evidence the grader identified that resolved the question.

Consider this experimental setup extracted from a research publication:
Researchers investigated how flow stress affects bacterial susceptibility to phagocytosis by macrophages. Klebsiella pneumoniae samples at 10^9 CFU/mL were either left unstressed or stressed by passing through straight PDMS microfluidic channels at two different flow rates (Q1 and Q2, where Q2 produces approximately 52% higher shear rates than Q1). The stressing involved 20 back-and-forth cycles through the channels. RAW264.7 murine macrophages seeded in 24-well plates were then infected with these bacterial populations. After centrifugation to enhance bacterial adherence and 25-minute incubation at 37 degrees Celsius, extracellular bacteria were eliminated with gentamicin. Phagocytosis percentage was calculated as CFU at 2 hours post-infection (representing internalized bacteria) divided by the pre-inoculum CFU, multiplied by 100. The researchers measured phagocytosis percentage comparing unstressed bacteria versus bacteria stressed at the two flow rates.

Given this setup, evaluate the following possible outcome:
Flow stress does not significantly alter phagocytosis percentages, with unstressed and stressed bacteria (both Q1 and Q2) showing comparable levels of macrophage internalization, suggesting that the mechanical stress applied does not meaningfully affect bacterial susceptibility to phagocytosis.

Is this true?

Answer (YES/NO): NO